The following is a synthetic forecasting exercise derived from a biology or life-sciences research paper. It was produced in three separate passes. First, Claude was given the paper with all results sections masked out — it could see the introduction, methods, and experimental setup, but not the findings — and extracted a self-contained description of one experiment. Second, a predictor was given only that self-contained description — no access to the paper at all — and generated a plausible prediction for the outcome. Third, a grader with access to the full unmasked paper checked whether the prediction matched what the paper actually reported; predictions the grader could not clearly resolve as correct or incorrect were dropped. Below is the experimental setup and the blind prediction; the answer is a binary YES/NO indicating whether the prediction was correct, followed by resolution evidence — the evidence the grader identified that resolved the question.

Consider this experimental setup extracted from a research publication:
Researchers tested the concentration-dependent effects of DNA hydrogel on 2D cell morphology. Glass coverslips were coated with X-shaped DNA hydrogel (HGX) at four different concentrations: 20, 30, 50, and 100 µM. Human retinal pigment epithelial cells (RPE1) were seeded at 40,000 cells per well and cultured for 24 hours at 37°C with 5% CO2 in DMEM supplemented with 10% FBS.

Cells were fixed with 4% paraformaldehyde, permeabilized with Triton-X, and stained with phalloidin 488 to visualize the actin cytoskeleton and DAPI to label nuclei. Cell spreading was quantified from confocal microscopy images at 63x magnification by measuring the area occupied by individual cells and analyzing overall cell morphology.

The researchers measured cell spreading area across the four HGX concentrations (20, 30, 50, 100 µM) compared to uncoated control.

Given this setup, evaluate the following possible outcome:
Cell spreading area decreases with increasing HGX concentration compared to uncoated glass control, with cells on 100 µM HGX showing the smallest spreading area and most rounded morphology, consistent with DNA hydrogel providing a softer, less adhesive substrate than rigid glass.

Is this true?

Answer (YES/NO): NO